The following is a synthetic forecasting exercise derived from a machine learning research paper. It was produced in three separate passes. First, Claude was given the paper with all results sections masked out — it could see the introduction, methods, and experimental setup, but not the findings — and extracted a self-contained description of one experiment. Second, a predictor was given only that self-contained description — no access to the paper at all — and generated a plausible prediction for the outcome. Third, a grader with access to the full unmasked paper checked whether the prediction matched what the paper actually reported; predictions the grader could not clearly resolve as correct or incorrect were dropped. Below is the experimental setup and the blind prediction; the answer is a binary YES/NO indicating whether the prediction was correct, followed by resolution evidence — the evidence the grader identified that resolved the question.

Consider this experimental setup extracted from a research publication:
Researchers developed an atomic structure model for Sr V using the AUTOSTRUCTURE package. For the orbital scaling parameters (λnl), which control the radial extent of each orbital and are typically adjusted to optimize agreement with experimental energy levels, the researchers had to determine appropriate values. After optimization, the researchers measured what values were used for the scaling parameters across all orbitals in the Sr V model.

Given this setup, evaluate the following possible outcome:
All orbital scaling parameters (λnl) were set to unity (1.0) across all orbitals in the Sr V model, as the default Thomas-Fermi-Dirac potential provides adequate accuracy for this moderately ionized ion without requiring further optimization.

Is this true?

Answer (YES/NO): NO